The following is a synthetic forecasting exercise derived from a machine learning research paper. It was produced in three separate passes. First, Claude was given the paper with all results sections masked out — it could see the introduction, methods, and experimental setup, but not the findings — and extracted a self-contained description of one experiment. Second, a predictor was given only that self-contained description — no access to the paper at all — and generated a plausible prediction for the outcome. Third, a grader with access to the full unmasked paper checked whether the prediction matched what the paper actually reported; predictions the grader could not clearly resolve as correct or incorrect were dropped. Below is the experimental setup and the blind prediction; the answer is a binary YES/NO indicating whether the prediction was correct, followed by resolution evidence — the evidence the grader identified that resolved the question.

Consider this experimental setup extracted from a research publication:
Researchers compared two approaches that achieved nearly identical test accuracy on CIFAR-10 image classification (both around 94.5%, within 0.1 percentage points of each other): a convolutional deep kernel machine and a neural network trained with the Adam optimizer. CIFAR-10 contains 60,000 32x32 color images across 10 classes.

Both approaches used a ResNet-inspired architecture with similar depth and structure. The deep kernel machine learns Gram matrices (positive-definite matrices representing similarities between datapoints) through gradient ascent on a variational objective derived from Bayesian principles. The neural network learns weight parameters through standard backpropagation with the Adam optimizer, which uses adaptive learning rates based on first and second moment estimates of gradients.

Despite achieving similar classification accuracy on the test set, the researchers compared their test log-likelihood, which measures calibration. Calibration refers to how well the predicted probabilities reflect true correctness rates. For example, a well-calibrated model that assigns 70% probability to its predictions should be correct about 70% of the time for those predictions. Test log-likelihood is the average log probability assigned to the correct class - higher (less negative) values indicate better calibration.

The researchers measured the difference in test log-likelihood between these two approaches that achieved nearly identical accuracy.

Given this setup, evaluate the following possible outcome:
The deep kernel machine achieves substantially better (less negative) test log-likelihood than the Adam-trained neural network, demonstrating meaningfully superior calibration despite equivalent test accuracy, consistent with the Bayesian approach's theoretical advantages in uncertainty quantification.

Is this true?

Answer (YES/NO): YES